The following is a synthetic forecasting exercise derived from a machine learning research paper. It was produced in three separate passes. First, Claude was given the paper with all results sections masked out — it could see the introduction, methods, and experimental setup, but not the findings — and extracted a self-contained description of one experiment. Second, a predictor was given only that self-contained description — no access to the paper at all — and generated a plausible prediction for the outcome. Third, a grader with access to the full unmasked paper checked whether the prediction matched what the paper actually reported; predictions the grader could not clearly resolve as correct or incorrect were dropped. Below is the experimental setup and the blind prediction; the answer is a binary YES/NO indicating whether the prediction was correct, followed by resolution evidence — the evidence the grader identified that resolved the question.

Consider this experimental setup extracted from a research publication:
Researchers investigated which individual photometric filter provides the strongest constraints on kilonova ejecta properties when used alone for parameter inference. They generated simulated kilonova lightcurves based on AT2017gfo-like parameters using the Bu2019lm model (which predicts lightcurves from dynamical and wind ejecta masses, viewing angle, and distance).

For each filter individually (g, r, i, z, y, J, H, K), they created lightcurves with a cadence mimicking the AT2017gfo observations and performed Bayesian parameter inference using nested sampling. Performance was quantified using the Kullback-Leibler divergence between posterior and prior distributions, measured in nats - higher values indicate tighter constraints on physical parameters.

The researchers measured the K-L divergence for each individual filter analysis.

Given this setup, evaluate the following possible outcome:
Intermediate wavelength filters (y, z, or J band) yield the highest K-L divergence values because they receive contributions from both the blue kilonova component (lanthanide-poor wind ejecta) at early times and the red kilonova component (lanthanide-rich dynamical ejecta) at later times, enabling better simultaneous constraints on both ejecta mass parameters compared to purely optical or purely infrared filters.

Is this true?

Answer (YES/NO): NO